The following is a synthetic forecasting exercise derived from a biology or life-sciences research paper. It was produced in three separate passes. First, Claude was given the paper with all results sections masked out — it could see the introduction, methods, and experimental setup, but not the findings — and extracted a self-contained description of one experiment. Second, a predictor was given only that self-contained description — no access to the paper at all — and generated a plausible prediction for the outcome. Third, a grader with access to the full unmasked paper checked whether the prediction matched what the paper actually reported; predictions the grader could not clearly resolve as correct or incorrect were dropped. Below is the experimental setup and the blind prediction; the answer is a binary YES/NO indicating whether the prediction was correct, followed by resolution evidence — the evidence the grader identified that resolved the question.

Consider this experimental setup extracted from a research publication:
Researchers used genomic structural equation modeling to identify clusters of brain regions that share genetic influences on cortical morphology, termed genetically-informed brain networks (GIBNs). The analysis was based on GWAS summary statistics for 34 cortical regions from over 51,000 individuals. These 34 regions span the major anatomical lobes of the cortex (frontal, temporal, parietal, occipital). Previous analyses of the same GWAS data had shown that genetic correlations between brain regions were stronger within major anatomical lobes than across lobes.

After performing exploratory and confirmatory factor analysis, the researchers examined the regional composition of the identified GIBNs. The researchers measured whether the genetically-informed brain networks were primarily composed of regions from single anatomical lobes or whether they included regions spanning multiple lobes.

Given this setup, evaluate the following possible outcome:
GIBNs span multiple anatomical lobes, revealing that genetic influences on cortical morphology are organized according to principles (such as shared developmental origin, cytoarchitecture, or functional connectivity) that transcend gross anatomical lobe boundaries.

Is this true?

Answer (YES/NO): YES